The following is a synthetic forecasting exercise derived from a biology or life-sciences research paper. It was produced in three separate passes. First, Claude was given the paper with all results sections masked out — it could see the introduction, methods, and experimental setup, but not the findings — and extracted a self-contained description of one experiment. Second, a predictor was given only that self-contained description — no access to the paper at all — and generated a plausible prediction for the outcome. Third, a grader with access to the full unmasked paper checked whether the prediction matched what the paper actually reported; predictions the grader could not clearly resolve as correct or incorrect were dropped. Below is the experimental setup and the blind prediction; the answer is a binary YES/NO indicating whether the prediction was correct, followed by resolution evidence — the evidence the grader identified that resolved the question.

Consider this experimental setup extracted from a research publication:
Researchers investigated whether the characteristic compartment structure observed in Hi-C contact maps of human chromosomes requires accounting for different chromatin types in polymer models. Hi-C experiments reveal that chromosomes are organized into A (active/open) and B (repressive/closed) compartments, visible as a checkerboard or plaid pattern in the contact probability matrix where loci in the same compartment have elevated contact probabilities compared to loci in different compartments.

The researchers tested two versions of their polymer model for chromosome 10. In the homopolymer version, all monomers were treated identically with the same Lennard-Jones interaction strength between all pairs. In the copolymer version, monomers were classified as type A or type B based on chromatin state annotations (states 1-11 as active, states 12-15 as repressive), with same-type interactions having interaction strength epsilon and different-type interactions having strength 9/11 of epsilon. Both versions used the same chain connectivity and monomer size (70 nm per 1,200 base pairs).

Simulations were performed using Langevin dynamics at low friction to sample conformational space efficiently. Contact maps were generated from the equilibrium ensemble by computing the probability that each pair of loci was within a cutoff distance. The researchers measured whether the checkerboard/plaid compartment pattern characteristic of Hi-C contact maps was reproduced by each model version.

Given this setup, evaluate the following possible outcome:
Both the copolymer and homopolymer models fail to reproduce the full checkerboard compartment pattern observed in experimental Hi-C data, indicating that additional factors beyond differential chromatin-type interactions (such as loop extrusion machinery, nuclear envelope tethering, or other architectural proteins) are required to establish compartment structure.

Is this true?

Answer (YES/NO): NO